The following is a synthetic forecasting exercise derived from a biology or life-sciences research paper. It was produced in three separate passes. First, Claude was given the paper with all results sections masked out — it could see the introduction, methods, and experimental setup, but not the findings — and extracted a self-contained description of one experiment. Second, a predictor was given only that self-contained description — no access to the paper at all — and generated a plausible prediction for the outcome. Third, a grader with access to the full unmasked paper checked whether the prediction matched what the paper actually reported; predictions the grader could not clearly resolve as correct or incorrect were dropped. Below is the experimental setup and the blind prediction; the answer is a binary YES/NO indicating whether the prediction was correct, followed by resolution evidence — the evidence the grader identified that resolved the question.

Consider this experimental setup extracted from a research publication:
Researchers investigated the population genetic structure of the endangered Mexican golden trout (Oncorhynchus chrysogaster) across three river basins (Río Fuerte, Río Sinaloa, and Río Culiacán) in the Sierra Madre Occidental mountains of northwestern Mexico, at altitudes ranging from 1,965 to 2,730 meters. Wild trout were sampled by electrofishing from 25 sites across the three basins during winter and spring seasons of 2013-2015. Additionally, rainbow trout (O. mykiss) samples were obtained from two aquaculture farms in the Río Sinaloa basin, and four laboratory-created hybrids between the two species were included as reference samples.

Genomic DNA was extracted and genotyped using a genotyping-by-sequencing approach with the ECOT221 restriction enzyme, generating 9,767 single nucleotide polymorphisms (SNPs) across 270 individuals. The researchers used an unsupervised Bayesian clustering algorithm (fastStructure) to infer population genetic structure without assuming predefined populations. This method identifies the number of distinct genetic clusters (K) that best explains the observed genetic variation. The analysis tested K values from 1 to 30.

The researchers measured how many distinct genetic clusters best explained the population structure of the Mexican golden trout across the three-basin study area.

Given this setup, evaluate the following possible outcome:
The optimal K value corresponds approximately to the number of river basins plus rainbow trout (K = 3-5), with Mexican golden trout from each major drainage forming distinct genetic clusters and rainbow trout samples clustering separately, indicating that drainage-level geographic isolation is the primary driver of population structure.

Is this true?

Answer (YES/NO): NO